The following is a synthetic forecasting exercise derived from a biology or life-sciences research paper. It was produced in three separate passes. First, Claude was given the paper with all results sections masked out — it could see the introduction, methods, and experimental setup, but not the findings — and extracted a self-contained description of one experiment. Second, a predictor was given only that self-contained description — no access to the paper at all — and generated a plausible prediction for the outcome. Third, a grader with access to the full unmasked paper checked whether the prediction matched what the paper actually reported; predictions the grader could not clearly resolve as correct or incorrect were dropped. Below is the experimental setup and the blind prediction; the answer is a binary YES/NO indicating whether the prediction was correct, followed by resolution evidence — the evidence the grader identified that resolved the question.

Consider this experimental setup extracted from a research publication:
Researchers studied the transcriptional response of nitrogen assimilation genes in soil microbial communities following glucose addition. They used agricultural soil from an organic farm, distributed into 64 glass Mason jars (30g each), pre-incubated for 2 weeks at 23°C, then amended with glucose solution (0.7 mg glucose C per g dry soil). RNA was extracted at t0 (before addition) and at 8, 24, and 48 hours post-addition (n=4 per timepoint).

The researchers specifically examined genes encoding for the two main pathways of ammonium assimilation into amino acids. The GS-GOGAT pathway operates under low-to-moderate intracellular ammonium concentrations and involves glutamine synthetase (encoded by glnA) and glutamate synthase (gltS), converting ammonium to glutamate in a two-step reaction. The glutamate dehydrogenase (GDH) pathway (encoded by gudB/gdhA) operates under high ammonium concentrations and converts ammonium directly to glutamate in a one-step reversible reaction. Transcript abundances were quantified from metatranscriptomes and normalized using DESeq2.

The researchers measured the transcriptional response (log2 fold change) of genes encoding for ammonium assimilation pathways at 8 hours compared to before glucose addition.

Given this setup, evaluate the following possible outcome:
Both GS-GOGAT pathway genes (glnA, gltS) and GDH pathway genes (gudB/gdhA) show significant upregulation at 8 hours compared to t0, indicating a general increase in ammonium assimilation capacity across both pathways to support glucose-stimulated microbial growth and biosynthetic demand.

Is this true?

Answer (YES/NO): NO